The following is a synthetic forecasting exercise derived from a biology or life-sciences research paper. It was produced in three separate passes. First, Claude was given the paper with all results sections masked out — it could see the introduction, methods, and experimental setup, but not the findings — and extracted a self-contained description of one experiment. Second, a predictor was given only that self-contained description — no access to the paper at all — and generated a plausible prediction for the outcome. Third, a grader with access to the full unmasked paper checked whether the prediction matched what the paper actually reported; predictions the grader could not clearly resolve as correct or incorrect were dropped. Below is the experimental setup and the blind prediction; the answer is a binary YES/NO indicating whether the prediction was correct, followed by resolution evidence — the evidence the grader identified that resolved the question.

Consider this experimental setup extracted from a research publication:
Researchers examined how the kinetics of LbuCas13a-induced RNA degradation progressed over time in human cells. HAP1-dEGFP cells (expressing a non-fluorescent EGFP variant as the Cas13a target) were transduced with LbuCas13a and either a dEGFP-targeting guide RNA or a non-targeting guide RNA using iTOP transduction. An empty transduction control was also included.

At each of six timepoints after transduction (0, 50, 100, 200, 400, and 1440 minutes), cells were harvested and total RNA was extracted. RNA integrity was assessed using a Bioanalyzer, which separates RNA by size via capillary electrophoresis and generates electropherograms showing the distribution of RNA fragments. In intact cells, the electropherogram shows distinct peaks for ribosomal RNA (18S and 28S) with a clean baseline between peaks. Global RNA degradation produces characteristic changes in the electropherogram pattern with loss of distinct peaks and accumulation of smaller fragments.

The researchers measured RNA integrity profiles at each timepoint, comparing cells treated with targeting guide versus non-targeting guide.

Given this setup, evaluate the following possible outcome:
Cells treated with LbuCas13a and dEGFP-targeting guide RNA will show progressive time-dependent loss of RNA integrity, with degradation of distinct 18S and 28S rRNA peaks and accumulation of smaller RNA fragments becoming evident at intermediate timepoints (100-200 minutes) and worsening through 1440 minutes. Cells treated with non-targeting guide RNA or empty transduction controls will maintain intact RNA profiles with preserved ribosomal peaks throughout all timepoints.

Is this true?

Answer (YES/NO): NO